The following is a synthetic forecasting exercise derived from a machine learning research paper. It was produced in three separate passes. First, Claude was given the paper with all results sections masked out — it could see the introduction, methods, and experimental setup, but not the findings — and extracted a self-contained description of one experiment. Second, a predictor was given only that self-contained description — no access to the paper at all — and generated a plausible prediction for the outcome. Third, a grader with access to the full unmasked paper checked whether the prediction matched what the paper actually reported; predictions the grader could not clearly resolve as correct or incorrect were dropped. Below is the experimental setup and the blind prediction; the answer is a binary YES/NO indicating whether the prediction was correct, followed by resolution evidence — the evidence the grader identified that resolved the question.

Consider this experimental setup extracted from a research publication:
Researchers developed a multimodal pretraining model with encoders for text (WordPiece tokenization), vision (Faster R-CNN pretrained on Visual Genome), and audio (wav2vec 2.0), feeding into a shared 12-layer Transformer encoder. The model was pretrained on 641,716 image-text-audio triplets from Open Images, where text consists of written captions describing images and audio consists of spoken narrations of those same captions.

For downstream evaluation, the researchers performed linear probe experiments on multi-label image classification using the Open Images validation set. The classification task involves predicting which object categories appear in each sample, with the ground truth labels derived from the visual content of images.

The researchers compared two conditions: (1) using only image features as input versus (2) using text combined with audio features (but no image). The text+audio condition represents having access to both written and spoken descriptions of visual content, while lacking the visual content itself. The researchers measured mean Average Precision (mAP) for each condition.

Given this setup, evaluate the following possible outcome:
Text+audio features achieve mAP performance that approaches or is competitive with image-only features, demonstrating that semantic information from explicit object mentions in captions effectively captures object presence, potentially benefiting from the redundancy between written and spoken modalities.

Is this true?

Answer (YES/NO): YES